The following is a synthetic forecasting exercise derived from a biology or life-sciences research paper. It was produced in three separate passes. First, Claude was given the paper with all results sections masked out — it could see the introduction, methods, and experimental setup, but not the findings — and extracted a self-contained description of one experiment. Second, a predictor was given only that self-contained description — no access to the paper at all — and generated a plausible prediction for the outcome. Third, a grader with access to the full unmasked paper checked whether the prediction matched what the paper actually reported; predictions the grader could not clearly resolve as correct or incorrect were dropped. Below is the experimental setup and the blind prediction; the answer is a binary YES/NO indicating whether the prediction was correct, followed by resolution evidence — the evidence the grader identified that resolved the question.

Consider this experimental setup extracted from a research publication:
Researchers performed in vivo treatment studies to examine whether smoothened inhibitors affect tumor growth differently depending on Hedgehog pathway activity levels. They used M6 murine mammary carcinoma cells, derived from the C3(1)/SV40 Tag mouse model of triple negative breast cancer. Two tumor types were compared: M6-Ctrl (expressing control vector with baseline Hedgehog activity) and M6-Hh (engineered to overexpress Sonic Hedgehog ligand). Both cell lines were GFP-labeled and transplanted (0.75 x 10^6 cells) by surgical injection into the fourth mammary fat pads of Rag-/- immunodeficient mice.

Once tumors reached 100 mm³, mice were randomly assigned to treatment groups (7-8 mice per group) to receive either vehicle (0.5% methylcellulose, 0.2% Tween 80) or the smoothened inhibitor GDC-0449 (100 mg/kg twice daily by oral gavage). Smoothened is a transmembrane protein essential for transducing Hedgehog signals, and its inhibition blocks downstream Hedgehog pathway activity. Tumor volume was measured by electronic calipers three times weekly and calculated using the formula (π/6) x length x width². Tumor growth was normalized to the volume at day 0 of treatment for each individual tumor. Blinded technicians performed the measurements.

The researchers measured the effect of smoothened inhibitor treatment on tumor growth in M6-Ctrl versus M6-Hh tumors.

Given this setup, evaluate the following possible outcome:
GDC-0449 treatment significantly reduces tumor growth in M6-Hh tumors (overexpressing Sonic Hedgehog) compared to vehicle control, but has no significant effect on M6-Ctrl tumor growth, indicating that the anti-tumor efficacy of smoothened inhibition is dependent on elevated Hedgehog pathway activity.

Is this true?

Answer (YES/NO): YES